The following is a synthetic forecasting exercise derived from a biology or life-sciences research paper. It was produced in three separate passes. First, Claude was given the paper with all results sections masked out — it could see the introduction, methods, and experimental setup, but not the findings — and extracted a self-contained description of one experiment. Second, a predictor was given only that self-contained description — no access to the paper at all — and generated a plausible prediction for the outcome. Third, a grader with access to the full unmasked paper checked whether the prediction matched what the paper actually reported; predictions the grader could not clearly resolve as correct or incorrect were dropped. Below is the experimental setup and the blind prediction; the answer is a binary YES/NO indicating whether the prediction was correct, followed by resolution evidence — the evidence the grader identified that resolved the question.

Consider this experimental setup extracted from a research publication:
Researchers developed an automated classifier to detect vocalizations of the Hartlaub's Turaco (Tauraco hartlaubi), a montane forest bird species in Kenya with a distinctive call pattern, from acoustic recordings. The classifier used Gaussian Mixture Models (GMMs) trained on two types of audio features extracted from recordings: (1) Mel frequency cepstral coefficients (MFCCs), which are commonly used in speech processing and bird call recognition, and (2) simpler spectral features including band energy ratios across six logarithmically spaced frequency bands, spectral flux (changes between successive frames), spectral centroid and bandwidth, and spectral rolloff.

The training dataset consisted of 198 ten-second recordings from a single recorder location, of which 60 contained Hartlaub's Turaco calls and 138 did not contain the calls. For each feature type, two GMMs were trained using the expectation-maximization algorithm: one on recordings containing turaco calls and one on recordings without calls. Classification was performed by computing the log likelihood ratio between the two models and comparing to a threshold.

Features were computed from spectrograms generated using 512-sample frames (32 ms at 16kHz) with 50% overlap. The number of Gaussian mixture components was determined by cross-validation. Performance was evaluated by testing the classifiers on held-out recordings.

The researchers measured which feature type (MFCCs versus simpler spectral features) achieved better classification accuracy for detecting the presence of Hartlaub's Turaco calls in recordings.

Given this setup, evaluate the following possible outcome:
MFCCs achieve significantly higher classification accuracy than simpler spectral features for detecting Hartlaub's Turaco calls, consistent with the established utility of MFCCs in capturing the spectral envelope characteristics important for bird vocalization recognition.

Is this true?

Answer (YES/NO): NO